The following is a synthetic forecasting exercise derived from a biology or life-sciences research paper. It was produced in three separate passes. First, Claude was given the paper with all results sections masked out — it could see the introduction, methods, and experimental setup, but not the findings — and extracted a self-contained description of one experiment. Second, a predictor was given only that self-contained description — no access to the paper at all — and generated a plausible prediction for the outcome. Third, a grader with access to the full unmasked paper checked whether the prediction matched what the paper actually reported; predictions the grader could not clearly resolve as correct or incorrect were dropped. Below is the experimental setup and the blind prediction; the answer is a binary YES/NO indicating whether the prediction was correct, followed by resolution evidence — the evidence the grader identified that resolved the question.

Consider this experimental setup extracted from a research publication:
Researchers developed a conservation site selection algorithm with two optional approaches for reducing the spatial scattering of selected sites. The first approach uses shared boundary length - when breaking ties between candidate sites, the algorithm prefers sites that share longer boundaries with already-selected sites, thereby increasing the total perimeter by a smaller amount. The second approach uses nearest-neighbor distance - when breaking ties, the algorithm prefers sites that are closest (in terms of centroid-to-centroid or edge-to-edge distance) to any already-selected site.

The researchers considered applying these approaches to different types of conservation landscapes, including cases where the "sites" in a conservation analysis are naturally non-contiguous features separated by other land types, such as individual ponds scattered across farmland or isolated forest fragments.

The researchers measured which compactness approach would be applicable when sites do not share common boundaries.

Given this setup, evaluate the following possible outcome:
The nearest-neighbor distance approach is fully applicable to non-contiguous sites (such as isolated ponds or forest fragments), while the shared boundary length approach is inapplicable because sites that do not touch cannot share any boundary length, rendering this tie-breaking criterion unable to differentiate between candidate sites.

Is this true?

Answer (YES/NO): YES